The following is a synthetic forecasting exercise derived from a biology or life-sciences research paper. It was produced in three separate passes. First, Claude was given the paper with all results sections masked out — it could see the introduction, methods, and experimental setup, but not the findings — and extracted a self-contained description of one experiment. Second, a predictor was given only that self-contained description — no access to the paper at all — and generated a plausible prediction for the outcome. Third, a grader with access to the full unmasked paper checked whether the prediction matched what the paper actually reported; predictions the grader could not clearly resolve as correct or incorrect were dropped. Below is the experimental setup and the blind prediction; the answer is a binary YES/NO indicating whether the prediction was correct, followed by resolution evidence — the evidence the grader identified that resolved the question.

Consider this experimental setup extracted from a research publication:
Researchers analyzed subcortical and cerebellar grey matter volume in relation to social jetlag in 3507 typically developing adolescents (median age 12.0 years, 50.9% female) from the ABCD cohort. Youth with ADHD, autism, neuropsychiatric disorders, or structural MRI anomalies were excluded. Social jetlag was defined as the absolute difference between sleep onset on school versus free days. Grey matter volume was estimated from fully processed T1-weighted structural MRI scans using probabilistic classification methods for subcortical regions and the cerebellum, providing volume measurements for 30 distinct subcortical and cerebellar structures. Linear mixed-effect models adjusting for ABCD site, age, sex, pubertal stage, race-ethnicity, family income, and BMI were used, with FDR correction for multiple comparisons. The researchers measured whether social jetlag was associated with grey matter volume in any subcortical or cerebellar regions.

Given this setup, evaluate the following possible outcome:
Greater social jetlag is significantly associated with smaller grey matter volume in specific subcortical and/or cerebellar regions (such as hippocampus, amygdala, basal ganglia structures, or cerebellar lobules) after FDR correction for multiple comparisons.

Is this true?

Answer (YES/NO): YES